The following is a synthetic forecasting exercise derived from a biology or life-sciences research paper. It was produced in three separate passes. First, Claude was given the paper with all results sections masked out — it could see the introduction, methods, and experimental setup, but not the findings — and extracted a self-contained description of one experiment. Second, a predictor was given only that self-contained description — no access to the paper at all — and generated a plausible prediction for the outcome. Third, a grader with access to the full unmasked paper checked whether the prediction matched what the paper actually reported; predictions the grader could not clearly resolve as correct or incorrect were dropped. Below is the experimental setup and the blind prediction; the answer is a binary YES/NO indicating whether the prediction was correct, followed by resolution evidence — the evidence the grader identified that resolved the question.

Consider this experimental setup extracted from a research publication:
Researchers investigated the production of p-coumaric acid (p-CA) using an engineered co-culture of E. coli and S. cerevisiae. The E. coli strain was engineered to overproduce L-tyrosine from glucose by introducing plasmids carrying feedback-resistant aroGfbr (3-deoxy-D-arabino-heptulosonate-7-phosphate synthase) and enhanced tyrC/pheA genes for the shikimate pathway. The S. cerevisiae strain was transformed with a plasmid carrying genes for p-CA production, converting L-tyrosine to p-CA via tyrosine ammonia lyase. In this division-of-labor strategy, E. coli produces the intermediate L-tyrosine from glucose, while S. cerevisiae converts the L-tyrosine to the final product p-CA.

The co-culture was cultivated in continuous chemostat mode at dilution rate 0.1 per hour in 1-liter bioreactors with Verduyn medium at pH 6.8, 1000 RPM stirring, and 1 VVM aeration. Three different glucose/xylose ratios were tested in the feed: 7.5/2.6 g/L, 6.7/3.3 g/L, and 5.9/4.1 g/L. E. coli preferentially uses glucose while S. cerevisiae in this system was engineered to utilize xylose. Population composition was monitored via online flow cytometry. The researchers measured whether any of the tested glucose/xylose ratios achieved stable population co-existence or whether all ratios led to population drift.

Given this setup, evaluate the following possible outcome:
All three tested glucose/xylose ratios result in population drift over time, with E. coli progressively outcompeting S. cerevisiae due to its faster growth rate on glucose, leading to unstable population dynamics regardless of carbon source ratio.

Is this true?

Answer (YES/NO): NO